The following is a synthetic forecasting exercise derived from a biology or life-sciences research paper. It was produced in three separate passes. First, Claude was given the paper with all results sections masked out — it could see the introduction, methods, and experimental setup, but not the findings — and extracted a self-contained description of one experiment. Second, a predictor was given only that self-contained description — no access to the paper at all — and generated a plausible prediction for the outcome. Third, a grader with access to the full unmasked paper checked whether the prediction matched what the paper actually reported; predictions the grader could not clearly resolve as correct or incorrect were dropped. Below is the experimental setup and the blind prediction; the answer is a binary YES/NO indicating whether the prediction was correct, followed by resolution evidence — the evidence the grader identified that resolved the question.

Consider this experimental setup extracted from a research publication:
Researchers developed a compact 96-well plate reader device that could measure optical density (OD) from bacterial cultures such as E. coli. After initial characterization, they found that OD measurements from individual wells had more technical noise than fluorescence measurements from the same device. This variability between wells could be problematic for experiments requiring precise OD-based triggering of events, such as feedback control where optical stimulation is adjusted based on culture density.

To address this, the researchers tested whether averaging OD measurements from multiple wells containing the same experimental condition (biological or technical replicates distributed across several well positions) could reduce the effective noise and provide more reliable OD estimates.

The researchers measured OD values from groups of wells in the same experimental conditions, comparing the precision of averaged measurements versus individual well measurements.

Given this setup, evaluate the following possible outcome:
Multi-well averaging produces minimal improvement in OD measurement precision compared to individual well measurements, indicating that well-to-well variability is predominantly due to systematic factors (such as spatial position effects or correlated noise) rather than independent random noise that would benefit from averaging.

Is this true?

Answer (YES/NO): NO